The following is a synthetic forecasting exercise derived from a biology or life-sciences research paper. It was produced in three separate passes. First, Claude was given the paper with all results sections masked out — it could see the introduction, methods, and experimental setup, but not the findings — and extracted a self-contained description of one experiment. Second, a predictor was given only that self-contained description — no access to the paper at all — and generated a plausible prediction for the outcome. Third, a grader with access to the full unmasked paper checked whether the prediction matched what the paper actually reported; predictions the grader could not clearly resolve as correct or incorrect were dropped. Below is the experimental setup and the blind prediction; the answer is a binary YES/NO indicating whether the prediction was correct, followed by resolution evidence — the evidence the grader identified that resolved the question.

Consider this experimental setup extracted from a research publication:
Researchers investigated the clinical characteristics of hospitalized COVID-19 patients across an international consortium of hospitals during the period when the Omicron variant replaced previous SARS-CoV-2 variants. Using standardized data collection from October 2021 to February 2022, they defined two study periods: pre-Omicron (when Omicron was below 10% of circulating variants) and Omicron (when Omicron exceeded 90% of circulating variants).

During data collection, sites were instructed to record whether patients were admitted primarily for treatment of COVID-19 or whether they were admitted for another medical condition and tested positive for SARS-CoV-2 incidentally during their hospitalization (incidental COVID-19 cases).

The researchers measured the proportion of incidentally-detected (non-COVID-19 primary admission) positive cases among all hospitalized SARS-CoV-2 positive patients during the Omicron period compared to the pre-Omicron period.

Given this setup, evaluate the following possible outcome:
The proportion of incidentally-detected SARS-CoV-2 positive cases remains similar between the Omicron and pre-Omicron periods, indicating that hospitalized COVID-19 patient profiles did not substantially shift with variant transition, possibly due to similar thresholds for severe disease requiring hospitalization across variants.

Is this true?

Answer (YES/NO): YES